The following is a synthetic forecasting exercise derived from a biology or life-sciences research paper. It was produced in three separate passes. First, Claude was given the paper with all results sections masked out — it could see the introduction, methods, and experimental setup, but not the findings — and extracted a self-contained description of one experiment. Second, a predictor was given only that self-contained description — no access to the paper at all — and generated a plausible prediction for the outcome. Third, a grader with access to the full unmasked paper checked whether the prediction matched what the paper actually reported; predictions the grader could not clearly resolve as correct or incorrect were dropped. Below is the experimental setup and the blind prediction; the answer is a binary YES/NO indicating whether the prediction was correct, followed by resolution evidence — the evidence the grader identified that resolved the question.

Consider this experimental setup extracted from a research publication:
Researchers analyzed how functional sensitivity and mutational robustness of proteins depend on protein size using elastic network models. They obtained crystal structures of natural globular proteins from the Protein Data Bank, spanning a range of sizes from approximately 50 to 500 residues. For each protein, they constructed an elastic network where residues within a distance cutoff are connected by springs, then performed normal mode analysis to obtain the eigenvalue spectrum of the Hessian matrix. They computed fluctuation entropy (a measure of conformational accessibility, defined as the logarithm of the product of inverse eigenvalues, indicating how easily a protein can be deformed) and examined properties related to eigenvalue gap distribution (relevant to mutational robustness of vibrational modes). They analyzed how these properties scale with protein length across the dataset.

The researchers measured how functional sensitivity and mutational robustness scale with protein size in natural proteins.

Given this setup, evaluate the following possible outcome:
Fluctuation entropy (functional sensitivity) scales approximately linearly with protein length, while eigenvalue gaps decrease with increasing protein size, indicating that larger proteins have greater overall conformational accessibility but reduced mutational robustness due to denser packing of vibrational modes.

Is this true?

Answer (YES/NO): NO